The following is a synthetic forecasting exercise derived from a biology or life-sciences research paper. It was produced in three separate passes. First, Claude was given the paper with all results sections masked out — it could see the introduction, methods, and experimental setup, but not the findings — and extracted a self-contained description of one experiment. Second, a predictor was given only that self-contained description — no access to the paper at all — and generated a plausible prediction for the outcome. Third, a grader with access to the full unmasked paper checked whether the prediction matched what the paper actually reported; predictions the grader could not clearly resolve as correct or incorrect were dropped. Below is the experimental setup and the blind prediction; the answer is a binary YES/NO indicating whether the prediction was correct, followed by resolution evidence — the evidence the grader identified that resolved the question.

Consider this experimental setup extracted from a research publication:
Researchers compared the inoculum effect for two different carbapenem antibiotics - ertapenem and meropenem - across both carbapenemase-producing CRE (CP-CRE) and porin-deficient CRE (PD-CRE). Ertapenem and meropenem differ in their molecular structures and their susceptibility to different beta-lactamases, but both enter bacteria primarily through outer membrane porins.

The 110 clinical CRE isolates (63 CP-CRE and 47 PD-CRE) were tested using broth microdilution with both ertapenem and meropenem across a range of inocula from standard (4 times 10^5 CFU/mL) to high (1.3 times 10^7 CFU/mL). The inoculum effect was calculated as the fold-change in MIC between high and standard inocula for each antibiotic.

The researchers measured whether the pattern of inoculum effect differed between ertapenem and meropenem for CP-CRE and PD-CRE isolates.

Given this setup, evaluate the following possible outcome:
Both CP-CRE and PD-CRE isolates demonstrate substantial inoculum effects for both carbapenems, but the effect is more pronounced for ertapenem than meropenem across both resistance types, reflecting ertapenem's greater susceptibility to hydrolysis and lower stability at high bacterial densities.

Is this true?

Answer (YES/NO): NO